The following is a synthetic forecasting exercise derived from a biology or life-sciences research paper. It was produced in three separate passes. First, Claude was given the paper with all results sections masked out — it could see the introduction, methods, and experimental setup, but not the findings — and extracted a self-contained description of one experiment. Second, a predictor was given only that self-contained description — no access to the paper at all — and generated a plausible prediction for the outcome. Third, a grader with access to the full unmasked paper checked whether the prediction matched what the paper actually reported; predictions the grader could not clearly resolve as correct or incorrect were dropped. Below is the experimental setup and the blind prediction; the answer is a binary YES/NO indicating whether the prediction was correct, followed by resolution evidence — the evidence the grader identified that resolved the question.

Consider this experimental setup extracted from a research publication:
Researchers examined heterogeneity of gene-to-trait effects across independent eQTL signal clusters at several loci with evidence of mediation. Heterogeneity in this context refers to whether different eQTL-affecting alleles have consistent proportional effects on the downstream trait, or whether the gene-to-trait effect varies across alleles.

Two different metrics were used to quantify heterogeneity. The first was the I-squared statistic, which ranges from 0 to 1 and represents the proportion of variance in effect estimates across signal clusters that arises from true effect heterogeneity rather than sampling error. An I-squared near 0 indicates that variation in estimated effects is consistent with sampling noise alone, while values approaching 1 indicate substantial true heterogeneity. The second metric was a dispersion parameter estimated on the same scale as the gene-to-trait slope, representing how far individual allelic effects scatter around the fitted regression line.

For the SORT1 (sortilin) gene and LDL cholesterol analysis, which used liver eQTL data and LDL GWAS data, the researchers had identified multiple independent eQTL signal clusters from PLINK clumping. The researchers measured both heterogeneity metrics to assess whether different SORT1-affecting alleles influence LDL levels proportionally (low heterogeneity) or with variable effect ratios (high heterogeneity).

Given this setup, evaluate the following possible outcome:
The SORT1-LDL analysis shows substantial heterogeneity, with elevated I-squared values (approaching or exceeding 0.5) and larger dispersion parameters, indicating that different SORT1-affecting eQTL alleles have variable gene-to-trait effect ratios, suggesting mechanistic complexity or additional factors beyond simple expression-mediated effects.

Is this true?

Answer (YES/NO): NO